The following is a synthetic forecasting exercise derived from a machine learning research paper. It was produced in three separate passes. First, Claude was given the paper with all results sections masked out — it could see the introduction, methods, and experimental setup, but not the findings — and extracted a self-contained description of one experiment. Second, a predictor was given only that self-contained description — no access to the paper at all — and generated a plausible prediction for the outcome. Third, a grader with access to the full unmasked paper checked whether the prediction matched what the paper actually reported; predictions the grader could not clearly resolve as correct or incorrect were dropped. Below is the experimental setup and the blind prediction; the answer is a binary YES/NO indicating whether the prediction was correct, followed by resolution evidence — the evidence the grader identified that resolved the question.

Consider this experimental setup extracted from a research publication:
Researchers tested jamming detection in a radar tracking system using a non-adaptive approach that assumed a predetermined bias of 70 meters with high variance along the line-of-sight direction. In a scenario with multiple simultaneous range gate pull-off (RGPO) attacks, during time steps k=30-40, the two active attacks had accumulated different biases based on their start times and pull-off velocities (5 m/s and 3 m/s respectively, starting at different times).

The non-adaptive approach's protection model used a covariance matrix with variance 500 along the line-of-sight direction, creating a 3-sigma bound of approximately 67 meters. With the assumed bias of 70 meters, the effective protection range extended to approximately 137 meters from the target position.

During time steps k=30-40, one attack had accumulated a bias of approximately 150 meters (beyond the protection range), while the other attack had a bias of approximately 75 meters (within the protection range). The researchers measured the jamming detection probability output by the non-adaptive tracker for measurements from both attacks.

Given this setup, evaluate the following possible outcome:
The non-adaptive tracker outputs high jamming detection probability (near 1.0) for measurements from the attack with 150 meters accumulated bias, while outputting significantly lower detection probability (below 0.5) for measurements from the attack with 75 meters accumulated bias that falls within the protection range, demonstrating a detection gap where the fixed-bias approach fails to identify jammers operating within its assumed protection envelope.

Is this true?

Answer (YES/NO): NO